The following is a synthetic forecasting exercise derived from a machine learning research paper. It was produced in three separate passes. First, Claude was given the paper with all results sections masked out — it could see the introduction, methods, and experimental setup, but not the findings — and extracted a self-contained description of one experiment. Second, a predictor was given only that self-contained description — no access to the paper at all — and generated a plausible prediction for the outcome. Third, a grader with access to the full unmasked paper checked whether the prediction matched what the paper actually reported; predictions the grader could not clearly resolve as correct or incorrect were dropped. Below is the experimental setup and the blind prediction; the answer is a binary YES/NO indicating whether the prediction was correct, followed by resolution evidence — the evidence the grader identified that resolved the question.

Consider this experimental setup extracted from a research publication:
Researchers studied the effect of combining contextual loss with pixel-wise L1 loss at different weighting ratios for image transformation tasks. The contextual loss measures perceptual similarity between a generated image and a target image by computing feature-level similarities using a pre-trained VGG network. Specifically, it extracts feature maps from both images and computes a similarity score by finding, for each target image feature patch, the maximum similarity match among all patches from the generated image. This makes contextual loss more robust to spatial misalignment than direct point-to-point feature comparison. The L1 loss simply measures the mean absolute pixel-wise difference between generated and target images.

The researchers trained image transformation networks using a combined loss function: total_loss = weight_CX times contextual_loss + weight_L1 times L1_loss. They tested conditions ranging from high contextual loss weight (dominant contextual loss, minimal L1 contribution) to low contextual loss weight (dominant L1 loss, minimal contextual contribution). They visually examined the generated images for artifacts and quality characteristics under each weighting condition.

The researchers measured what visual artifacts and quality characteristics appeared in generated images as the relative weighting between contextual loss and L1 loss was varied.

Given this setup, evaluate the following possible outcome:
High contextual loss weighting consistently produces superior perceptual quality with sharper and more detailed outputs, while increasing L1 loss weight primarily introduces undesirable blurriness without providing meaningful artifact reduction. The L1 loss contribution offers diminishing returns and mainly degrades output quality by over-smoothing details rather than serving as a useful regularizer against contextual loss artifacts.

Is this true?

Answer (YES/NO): NO